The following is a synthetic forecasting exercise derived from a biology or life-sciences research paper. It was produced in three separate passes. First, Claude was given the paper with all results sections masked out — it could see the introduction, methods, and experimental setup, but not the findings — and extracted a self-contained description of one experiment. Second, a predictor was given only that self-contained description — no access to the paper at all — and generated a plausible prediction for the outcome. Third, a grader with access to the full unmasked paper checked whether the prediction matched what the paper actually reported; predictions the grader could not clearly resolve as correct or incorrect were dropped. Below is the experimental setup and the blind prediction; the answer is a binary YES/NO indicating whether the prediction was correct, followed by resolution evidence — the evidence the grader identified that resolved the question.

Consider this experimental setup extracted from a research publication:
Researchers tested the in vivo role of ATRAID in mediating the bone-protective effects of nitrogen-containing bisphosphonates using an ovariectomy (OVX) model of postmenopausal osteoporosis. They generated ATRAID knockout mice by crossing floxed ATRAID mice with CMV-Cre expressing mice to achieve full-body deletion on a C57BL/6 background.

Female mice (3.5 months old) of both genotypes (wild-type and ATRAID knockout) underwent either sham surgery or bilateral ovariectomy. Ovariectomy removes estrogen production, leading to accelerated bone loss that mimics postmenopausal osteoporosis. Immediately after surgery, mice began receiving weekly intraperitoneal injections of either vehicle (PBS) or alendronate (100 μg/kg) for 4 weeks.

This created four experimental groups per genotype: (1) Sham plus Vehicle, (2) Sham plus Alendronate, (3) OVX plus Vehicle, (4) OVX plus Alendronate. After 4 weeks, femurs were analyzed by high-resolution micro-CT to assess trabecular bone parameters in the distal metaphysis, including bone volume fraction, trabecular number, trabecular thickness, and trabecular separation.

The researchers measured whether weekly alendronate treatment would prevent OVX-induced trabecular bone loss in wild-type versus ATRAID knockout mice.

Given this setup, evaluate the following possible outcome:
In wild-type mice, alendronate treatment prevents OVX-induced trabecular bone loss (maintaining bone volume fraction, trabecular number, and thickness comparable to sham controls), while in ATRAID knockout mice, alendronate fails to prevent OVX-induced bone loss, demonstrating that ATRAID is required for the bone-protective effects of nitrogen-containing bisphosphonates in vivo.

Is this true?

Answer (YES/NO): YES